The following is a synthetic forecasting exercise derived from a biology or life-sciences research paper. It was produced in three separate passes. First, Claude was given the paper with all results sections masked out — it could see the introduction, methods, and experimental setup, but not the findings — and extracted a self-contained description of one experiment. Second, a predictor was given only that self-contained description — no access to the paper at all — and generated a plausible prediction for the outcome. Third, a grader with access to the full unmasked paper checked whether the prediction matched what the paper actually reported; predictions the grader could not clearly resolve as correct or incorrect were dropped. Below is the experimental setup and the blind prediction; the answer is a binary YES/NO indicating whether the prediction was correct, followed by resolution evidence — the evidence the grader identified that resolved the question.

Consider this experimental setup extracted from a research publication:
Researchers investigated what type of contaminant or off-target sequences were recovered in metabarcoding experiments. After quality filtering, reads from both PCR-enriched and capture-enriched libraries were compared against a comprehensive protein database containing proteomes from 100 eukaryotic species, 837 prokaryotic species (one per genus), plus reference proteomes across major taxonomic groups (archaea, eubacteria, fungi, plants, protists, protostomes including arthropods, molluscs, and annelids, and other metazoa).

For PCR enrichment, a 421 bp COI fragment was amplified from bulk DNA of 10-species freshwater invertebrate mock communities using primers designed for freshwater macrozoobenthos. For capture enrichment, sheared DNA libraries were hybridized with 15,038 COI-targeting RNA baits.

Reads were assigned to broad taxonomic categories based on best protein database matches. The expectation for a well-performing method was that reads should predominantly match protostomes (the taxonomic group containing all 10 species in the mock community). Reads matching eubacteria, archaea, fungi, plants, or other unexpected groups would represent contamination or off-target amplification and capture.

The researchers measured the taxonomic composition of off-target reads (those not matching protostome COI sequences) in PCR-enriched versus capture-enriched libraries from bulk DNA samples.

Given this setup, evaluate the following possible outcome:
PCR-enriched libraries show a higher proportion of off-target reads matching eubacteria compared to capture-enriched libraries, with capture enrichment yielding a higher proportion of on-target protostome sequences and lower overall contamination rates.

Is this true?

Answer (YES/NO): NO